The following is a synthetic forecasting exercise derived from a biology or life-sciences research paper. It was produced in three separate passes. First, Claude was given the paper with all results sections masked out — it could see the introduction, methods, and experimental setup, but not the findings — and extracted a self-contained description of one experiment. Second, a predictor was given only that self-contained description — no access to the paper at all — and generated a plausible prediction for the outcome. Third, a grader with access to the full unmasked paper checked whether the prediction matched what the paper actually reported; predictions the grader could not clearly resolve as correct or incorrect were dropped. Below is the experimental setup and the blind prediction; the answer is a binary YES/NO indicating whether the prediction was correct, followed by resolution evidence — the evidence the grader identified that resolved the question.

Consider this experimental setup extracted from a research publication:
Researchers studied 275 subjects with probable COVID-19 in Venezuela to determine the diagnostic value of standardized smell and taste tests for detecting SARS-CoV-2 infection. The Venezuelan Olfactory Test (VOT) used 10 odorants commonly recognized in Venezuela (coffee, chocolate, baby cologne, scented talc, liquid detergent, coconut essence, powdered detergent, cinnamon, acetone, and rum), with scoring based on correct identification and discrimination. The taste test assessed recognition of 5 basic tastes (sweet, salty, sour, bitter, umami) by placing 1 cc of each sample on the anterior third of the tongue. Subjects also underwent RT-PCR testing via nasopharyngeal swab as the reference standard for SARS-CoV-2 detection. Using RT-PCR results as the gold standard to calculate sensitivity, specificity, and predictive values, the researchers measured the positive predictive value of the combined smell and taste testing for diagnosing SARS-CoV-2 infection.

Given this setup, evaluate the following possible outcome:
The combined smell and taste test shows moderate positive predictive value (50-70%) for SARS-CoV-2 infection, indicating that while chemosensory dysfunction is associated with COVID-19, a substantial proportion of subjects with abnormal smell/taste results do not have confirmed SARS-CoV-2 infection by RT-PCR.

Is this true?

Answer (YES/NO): YES